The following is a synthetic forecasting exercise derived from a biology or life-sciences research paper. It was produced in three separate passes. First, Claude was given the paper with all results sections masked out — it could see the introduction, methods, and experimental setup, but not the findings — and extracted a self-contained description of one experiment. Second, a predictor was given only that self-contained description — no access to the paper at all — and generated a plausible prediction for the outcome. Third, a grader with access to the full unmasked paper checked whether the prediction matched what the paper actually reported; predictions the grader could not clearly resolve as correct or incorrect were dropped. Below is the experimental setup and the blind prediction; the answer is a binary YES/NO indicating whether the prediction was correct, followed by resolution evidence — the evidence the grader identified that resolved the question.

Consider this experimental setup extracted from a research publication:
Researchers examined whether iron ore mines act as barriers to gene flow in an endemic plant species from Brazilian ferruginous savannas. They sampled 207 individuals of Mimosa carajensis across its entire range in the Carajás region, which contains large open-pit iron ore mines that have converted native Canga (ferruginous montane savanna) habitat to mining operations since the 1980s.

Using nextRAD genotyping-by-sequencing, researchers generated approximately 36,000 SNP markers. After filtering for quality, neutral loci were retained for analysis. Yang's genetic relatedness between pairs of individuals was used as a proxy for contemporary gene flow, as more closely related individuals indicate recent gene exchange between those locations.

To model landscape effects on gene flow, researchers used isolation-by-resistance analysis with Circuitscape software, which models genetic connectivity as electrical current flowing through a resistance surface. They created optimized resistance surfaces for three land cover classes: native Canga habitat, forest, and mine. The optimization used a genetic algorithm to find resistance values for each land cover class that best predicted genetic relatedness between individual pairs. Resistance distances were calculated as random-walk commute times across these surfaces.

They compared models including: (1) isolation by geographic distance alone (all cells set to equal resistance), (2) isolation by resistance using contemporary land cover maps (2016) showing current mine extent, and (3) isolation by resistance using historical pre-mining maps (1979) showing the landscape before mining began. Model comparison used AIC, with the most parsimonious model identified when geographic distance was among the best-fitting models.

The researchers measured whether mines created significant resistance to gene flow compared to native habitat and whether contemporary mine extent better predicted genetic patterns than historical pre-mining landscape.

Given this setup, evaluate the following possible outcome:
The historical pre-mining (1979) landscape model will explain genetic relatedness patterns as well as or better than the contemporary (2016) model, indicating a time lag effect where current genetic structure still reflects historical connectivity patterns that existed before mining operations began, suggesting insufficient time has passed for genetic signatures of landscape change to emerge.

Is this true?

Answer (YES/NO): NO